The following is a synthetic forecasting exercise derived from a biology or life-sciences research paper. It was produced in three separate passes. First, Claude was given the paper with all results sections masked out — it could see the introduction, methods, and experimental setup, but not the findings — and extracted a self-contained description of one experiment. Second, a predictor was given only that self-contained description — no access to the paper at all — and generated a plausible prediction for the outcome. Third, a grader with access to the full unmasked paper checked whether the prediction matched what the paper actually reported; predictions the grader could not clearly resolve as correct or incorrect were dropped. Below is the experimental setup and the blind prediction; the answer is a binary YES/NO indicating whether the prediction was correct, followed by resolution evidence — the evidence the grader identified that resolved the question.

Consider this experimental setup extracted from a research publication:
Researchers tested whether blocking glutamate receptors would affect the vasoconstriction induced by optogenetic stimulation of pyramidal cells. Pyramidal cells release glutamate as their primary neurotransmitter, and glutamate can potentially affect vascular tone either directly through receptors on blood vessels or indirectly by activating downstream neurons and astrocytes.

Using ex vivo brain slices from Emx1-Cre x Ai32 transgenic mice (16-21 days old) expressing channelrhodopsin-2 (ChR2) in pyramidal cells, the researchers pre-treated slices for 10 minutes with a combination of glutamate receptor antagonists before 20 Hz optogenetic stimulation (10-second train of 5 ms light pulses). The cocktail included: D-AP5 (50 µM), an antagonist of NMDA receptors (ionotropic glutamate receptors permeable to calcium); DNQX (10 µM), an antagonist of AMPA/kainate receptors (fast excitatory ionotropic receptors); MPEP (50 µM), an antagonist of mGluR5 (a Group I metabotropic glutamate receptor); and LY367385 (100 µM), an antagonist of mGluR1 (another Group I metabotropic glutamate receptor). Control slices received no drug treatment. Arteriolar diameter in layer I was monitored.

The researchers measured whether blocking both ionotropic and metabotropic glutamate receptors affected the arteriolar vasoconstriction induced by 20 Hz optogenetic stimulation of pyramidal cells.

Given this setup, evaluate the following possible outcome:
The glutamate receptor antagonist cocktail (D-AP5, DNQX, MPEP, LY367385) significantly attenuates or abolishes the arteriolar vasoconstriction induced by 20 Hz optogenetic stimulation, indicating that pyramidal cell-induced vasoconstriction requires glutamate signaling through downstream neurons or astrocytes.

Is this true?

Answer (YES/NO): NO